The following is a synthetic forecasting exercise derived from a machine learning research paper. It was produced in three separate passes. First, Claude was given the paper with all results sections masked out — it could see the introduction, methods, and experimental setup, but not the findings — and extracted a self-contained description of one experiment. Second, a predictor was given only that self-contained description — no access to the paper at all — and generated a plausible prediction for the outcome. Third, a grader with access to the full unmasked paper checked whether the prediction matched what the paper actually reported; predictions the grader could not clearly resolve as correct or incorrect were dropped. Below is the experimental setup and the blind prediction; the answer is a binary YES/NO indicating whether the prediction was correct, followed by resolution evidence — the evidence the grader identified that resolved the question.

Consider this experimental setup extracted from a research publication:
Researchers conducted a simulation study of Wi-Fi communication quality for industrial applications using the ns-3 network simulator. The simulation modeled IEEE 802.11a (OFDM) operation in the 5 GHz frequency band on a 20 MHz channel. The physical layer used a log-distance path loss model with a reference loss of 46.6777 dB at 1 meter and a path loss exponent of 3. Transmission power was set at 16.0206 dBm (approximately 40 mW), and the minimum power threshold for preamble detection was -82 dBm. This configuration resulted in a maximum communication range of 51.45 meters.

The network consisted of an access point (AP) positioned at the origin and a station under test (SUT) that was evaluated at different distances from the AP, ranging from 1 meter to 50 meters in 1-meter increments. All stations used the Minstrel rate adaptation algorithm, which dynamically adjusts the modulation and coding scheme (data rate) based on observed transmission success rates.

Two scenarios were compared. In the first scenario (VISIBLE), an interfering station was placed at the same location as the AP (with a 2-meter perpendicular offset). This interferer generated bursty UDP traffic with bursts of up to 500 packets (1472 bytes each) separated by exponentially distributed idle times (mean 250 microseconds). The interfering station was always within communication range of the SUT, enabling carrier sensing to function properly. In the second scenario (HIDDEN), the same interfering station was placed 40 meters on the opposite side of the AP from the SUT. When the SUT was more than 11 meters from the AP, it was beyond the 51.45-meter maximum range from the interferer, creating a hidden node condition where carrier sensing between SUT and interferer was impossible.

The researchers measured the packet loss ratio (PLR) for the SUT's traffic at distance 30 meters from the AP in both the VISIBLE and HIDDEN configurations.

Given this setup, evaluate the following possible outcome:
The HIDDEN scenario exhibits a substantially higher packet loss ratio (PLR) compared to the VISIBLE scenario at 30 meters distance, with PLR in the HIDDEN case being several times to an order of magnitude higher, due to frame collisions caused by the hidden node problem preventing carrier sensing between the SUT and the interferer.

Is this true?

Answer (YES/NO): YES